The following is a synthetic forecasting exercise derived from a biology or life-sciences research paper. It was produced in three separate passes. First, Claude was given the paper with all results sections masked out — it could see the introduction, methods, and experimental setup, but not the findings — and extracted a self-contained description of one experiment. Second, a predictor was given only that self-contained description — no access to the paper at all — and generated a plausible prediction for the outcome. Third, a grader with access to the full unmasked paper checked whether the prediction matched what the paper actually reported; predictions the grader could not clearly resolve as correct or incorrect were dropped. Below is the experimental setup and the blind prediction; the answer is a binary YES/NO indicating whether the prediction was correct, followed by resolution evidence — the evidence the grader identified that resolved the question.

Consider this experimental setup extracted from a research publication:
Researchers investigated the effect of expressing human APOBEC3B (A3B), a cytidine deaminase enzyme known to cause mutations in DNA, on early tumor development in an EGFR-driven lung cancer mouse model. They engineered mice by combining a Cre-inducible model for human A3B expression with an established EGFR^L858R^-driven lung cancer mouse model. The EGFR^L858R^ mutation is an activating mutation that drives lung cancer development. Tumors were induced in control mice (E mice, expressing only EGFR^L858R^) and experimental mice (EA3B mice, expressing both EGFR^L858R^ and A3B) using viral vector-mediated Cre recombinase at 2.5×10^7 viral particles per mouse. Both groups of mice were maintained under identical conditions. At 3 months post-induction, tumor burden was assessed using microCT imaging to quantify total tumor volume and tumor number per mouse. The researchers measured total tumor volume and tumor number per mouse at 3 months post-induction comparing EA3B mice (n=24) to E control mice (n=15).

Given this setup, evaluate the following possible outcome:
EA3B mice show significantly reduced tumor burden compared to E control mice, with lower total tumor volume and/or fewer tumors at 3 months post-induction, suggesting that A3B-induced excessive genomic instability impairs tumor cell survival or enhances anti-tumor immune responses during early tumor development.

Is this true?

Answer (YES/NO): YES